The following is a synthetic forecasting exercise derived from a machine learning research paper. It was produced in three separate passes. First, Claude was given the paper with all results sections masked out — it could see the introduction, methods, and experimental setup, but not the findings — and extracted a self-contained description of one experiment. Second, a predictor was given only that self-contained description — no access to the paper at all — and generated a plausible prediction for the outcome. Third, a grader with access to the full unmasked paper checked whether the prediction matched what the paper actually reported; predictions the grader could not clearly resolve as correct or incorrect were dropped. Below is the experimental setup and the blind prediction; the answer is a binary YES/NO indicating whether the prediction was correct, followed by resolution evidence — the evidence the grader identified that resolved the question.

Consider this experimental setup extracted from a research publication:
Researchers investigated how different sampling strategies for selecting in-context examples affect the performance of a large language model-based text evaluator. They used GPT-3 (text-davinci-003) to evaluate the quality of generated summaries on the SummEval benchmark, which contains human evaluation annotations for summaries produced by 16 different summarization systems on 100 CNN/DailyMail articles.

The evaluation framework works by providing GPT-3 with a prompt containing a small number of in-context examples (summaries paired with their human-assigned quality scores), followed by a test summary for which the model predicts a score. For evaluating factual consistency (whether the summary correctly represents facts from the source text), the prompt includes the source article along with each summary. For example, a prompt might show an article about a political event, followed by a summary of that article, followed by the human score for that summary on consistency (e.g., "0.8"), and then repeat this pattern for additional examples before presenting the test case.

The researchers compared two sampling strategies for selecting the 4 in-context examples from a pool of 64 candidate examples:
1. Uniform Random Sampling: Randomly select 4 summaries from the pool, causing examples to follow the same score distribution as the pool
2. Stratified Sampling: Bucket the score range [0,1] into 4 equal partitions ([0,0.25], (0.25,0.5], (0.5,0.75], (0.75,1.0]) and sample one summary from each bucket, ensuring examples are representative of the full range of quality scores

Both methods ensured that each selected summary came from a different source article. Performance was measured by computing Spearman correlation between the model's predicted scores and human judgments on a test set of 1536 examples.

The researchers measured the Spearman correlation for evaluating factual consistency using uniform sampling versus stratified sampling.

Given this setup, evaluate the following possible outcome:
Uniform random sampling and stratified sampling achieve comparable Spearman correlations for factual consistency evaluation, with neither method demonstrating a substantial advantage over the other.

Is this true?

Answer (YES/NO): NO